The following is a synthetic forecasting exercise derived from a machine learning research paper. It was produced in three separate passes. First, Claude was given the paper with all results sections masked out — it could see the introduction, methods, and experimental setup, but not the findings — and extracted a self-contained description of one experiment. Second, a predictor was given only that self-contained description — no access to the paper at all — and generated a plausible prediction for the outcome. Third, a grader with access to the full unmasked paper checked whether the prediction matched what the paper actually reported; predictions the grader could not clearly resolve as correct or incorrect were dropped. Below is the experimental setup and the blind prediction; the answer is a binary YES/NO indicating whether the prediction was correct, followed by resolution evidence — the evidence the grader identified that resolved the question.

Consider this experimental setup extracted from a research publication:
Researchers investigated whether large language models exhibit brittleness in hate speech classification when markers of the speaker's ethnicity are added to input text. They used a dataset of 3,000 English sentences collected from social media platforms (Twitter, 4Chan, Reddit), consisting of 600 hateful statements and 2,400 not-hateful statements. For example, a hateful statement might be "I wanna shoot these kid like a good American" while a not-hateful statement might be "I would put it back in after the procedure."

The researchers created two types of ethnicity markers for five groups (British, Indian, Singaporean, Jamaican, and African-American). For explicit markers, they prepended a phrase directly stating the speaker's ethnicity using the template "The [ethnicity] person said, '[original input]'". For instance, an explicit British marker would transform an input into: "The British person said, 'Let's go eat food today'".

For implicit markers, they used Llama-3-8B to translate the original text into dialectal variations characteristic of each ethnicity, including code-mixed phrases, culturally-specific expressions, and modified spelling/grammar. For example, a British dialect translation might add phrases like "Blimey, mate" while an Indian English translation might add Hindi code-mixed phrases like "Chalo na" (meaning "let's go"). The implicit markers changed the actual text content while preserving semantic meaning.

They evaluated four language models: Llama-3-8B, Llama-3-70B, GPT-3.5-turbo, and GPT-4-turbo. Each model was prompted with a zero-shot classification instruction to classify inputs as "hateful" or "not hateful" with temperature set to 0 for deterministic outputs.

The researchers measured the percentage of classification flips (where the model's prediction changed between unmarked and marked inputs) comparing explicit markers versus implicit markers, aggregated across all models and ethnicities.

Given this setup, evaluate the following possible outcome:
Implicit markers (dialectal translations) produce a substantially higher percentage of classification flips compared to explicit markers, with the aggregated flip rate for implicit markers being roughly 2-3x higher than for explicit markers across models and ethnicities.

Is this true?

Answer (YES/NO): NO